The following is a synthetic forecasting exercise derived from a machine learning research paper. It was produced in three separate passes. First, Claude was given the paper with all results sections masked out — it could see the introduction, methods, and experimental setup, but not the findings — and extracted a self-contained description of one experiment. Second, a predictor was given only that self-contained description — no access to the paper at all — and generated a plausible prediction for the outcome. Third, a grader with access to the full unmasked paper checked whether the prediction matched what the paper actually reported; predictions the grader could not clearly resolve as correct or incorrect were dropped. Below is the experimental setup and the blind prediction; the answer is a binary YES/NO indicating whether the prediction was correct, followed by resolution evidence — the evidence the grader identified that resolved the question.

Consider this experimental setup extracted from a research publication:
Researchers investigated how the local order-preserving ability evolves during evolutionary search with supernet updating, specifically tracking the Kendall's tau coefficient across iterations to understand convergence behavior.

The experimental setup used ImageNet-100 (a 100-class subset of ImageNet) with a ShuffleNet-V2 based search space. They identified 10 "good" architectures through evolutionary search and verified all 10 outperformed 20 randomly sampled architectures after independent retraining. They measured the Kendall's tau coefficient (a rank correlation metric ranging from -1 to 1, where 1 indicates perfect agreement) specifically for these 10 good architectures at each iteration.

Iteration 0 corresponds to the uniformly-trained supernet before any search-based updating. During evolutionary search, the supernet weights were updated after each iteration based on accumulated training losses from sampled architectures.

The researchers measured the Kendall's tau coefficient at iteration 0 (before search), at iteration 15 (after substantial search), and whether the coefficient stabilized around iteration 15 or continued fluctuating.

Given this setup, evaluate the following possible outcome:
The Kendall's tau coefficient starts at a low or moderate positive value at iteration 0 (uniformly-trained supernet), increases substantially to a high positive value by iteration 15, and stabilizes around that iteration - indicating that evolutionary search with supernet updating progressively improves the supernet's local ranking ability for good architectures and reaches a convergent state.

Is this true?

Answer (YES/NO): NO